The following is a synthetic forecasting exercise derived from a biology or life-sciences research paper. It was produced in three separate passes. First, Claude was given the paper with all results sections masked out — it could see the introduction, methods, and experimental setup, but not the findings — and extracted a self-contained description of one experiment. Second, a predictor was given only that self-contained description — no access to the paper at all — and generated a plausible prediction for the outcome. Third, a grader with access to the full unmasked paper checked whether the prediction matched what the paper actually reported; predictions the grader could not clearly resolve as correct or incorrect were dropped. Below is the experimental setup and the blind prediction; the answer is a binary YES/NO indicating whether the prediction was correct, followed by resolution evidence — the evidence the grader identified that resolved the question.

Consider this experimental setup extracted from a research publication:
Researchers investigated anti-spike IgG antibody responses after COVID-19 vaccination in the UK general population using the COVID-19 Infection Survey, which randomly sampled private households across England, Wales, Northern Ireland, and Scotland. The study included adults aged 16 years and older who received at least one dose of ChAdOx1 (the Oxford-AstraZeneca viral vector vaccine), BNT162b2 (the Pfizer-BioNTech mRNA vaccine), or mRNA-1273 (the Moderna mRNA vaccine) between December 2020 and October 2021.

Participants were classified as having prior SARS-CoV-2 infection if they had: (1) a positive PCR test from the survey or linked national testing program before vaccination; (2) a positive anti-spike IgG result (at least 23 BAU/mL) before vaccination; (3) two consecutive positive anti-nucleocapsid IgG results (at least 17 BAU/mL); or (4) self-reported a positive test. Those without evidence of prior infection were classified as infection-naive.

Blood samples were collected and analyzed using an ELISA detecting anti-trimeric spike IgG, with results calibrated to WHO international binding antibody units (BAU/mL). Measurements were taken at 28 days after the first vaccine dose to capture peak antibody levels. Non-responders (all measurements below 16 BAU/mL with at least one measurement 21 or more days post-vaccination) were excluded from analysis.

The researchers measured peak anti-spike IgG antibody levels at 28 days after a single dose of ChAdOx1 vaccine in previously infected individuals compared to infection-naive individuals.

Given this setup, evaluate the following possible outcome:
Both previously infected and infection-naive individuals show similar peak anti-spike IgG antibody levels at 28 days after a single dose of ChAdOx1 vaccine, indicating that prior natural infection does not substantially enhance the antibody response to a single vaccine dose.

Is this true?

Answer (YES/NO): NO